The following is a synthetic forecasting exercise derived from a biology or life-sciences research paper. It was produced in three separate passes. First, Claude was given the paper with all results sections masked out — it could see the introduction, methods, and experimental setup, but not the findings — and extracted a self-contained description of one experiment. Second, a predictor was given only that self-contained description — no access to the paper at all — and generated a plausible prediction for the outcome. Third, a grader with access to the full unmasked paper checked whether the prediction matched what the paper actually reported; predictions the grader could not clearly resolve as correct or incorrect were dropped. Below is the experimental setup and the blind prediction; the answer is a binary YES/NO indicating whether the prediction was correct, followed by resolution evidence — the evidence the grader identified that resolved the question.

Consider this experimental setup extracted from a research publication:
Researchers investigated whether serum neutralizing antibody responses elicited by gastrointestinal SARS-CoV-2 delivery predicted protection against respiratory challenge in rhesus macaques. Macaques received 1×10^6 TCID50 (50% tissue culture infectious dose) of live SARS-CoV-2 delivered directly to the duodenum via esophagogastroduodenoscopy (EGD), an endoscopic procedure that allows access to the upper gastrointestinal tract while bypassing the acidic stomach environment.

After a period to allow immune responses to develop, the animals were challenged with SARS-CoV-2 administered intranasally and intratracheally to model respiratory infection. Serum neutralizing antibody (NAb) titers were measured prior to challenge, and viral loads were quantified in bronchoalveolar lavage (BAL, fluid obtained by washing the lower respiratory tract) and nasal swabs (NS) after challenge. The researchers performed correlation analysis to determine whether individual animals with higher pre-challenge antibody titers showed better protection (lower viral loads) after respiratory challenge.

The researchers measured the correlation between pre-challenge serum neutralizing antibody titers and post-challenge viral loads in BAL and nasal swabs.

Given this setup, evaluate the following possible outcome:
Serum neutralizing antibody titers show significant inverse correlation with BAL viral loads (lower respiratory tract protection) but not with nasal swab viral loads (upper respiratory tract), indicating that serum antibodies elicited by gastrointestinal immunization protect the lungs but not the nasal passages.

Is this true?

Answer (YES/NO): YES